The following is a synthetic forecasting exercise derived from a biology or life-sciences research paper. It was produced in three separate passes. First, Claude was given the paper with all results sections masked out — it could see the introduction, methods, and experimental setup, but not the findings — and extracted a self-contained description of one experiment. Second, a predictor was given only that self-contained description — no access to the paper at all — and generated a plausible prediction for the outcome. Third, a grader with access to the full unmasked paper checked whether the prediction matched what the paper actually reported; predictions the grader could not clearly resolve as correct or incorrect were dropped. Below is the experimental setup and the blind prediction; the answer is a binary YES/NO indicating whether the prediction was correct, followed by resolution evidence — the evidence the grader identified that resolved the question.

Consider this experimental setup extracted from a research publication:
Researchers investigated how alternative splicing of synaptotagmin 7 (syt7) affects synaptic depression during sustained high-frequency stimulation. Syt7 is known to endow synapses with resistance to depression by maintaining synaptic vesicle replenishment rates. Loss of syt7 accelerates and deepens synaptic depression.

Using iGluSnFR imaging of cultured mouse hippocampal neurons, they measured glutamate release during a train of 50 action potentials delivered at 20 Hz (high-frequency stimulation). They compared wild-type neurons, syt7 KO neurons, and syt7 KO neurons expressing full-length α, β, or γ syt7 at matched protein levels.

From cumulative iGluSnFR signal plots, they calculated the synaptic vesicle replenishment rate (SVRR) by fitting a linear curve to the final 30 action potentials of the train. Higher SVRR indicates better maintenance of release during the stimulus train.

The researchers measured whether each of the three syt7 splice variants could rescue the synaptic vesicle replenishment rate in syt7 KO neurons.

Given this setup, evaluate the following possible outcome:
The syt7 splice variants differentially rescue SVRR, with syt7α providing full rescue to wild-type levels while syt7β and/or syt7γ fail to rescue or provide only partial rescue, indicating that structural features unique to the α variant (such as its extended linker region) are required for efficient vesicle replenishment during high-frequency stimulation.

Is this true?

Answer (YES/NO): NO